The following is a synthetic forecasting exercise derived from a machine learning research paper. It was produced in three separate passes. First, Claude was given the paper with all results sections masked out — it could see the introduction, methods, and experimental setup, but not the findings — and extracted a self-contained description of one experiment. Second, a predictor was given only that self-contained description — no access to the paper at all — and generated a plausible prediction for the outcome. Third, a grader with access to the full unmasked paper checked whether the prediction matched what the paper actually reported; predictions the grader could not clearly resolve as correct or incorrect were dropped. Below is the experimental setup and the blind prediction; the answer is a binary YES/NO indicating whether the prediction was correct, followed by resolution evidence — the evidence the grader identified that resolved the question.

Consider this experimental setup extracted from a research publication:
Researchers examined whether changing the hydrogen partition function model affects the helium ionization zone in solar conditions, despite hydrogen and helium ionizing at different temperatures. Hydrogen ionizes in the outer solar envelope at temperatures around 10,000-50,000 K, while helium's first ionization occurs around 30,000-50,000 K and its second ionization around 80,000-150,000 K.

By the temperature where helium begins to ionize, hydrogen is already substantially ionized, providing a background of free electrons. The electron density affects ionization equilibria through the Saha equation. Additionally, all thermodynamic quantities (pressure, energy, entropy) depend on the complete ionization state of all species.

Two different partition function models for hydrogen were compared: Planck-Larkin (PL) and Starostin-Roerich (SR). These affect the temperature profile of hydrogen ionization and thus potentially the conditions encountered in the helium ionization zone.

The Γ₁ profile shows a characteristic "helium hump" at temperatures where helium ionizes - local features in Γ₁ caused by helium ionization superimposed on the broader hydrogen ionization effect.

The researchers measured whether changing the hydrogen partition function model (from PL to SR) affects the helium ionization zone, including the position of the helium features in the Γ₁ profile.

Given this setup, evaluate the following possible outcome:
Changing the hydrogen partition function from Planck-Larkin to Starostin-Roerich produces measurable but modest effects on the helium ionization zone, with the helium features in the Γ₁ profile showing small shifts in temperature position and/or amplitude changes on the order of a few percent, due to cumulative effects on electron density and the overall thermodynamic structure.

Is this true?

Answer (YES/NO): NO